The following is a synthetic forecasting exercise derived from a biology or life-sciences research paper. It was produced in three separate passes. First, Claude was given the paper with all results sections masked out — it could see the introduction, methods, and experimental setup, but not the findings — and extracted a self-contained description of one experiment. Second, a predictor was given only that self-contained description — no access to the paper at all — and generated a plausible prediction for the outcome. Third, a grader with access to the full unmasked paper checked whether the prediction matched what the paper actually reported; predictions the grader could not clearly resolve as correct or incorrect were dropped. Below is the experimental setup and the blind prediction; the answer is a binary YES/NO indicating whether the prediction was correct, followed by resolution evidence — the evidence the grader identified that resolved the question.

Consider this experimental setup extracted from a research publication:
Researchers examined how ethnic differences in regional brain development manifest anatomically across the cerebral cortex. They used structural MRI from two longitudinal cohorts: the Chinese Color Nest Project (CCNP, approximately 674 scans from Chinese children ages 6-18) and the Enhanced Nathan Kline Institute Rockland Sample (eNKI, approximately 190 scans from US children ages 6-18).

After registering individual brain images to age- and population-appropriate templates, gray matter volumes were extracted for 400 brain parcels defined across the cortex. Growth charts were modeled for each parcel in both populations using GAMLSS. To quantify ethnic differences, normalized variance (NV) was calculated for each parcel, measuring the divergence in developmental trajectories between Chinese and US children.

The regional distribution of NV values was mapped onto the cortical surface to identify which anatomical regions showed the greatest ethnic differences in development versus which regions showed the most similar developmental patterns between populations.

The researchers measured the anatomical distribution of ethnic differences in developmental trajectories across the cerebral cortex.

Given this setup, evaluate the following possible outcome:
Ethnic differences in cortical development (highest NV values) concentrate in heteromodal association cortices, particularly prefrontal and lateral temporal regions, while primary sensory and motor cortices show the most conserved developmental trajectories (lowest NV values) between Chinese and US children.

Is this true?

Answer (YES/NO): NO